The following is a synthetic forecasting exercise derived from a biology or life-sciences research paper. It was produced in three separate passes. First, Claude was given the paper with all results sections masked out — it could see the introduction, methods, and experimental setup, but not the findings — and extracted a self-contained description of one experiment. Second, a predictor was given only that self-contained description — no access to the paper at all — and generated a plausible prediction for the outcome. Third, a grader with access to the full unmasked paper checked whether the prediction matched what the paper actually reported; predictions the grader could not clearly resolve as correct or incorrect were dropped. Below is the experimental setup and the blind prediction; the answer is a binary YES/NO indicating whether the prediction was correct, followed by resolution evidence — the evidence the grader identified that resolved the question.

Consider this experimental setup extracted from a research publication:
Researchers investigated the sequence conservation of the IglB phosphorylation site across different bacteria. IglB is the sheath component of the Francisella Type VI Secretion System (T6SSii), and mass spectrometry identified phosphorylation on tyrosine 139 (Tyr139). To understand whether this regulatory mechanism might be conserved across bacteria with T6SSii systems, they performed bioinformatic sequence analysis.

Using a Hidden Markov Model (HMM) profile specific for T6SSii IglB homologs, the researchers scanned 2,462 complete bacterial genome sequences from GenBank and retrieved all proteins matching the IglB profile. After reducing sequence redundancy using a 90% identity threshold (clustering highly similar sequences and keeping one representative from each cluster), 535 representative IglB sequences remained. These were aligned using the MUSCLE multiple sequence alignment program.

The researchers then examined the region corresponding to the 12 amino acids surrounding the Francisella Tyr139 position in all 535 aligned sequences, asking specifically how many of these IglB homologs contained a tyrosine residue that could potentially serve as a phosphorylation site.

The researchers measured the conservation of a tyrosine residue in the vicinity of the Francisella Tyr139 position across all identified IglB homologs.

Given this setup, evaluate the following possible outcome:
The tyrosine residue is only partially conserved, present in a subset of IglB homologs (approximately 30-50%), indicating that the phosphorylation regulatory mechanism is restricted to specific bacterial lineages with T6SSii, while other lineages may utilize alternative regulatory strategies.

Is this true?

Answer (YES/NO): NO